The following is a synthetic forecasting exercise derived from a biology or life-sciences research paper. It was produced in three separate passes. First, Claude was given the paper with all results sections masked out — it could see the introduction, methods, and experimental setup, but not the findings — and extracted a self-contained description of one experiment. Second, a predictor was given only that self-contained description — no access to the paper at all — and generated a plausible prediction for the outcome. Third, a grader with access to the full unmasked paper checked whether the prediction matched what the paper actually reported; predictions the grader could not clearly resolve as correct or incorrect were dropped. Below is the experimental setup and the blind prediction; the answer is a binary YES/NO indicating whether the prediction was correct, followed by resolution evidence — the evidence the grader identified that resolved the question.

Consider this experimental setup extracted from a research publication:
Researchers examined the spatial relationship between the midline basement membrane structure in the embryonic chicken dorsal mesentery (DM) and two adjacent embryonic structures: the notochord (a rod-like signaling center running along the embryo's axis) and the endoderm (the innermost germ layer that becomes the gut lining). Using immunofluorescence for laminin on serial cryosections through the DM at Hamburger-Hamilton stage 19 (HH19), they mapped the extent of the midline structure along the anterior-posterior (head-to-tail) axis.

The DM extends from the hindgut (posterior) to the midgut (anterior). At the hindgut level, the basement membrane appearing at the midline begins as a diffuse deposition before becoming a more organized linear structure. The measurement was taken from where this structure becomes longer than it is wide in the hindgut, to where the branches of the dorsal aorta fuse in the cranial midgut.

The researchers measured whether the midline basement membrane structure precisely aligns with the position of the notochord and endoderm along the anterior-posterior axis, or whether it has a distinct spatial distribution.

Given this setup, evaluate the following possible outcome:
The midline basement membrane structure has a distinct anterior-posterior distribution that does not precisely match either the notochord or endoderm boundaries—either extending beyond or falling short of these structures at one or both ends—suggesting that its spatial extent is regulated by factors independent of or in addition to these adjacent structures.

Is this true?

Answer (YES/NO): YES